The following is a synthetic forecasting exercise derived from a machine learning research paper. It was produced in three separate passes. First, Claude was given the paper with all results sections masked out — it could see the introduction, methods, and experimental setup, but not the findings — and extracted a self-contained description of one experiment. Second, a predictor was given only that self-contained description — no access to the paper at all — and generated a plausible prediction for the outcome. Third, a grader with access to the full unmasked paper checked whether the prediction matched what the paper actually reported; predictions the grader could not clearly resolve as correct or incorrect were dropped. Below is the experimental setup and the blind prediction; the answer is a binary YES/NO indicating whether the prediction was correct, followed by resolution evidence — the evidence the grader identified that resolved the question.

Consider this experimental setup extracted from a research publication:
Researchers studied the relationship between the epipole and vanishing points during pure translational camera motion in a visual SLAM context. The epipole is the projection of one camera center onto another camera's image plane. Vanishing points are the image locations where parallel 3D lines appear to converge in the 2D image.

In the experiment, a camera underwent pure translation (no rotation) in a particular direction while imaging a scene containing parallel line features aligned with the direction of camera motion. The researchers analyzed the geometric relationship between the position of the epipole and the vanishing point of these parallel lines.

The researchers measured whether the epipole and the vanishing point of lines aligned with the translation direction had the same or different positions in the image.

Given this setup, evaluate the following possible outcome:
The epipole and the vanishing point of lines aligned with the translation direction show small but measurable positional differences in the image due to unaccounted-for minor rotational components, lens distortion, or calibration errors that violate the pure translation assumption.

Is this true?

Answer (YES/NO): NO